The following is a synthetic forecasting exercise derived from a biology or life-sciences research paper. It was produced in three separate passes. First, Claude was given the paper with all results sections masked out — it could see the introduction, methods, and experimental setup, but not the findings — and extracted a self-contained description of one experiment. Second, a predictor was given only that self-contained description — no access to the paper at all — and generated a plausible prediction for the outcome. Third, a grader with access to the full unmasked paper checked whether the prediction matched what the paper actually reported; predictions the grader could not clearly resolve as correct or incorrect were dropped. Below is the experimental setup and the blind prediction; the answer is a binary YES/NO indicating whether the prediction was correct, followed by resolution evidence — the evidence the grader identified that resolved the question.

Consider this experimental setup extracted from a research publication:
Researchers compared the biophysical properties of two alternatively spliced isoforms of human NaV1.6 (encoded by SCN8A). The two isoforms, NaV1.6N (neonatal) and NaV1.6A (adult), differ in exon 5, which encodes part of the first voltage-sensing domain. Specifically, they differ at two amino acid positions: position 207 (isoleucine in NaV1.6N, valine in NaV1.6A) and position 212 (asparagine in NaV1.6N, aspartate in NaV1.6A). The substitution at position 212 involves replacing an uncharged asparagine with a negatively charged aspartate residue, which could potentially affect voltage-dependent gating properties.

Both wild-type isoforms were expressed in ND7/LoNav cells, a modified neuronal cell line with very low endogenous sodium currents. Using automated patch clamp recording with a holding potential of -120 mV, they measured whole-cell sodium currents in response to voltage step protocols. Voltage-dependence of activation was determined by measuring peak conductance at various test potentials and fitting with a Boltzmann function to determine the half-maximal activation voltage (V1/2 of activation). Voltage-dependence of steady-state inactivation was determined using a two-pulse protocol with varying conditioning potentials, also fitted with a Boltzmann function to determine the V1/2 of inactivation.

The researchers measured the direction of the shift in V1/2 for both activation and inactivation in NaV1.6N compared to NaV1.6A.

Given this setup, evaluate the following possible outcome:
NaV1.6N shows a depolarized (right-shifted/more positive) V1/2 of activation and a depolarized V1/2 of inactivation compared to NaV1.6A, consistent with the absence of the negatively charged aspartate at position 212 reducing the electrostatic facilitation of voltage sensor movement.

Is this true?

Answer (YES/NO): YES